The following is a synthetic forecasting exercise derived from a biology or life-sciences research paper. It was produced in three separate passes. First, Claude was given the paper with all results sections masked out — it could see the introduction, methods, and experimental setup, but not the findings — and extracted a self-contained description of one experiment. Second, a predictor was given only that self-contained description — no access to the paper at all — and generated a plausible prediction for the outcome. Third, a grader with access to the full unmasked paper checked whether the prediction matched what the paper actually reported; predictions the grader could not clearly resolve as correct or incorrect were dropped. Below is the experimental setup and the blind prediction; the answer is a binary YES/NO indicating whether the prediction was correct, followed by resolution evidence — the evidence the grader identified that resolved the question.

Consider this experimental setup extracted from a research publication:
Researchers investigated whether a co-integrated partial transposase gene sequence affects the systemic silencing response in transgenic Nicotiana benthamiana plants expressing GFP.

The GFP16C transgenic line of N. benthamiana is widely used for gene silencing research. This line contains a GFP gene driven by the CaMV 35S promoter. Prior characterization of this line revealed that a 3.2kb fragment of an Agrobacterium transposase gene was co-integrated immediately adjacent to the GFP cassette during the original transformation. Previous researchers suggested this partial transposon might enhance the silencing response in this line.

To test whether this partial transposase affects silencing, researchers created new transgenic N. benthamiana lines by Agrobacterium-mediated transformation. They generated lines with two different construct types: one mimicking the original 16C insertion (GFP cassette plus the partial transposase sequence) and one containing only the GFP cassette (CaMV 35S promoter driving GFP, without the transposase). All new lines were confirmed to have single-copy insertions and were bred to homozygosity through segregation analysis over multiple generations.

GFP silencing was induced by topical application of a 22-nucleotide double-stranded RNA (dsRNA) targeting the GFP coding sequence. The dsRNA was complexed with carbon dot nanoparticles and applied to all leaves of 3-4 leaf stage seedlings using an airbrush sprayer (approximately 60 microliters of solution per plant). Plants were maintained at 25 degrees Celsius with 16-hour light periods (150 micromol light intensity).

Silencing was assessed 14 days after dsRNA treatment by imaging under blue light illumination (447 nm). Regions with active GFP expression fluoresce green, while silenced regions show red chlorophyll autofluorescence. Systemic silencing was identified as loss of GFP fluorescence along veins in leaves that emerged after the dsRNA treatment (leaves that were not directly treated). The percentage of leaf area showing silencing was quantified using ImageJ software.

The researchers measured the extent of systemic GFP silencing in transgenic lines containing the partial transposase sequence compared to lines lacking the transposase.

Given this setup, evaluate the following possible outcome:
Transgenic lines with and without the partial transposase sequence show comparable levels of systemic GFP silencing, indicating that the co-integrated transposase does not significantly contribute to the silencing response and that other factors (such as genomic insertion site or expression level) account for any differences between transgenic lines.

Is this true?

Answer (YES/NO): YES